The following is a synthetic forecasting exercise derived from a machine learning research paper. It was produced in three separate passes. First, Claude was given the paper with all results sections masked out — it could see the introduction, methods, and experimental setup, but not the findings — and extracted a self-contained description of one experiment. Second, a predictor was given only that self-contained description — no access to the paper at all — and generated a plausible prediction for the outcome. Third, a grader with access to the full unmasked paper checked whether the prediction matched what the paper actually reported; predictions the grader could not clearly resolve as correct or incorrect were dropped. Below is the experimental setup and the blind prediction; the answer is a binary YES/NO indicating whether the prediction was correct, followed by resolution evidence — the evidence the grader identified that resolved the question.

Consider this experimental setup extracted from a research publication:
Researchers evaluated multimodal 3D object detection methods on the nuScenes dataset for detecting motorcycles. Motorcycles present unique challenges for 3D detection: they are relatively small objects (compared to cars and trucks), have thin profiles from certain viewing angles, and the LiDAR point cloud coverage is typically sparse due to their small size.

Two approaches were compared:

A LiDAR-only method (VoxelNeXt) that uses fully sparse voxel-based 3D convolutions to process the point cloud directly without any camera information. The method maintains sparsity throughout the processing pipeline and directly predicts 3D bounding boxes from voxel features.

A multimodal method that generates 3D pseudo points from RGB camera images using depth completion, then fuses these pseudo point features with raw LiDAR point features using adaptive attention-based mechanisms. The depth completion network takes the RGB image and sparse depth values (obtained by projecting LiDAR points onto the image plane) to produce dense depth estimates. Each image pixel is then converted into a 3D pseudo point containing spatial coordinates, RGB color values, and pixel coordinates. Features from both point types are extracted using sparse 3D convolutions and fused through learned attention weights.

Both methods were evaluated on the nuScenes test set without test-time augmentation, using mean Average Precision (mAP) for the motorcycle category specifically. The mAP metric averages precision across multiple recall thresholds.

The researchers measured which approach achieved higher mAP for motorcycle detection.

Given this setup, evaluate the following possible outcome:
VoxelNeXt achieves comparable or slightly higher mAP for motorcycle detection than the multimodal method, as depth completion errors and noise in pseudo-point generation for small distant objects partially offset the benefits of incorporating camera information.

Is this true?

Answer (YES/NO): YES